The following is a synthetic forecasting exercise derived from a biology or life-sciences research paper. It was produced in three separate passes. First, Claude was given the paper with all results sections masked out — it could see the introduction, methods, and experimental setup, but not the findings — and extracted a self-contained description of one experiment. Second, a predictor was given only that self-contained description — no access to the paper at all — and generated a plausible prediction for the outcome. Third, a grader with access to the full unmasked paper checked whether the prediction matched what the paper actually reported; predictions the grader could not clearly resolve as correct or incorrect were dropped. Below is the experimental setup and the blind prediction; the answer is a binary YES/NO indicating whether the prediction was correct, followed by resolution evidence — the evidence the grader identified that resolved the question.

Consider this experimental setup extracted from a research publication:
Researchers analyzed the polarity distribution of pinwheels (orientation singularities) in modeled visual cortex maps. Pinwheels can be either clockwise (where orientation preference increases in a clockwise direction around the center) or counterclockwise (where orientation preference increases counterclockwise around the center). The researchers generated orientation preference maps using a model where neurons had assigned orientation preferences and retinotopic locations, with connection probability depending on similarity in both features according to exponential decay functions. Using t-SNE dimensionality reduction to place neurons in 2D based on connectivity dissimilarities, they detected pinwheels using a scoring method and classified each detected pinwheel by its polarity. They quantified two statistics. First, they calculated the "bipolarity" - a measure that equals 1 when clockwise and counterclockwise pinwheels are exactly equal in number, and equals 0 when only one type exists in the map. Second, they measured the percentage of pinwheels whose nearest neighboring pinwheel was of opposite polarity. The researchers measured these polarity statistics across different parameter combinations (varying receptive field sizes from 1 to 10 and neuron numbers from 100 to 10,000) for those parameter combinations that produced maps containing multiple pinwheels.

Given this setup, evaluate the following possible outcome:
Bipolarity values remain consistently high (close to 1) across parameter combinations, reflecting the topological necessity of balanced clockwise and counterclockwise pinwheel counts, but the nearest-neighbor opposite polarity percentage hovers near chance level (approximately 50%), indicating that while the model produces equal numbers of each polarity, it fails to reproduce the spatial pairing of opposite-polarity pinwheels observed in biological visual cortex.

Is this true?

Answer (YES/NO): NO